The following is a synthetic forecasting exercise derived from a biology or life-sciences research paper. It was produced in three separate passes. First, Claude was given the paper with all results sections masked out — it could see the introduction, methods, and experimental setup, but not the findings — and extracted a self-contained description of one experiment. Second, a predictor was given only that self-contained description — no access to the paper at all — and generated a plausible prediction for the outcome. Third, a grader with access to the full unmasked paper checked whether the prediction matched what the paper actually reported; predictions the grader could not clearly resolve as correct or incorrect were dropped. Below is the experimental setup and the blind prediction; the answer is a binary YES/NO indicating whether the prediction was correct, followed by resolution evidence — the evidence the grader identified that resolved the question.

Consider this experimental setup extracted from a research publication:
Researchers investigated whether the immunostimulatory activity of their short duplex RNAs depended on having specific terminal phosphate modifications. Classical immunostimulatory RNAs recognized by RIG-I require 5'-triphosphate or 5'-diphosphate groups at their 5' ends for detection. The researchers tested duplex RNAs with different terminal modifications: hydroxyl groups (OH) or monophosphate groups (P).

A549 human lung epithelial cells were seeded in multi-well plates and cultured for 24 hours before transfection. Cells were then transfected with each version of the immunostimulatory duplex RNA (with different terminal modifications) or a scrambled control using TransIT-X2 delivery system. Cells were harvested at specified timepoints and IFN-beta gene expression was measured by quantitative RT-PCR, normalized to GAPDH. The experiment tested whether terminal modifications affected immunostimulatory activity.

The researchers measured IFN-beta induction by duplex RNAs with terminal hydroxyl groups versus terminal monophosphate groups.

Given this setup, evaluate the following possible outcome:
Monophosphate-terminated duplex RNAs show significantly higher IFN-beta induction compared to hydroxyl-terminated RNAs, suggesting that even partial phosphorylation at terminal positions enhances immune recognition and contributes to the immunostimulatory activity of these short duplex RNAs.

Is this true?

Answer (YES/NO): NO